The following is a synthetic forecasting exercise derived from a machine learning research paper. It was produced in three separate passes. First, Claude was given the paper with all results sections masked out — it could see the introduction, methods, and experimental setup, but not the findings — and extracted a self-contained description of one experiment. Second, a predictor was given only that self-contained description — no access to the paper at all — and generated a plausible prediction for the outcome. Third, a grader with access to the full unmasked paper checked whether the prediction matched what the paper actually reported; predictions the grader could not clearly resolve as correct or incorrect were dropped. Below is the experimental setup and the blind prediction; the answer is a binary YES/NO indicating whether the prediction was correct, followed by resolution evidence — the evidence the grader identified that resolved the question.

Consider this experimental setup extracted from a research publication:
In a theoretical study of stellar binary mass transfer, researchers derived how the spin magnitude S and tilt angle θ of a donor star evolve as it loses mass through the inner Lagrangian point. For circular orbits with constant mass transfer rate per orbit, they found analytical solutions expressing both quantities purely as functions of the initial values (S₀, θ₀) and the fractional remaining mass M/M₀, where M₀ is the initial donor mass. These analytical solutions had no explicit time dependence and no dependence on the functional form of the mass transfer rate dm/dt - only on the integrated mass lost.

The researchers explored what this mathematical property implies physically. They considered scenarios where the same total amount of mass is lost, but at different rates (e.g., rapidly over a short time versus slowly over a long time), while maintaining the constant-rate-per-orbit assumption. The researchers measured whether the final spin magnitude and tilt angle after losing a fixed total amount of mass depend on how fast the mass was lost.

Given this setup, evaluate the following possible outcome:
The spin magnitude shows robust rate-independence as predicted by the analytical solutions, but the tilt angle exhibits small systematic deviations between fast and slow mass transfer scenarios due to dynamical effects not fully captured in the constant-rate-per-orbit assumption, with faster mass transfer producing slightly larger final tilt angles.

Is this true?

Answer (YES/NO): NO